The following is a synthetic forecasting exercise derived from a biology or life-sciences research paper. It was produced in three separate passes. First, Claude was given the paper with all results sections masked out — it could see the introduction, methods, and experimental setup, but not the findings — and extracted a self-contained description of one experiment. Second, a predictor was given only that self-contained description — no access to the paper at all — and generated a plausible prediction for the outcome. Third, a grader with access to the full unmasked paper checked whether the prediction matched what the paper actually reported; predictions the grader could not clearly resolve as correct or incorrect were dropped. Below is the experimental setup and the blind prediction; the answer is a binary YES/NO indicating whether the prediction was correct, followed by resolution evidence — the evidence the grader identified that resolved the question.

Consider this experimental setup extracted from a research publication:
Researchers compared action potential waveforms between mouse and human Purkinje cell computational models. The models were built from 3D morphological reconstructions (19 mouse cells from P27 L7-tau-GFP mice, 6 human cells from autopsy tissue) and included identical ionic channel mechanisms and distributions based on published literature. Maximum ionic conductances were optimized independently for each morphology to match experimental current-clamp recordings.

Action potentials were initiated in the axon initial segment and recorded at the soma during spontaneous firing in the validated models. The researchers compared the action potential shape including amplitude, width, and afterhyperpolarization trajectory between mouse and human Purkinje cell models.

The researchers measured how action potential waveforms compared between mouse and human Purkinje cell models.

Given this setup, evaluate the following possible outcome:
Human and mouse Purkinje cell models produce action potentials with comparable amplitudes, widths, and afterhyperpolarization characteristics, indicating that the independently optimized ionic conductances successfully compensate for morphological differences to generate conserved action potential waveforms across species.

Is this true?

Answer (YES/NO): YES